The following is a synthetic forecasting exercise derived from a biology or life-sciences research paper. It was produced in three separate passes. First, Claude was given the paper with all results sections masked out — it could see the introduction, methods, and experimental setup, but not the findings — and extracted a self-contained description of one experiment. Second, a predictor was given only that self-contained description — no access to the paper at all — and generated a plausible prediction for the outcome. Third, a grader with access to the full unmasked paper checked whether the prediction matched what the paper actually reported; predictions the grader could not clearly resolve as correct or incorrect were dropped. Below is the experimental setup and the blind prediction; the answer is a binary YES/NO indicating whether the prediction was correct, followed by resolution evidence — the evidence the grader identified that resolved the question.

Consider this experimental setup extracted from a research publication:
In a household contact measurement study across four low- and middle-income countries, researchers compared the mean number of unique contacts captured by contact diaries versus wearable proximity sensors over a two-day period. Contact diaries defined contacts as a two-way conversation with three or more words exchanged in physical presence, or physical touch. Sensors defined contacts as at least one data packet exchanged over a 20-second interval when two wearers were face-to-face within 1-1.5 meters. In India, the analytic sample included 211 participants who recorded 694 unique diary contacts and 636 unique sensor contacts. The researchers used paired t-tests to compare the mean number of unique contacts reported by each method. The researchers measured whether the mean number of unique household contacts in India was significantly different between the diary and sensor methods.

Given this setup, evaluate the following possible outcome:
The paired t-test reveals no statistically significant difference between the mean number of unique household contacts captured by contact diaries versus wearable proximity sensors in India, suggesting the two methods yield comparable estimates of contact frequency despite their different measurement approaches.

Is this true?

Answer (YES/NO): NO